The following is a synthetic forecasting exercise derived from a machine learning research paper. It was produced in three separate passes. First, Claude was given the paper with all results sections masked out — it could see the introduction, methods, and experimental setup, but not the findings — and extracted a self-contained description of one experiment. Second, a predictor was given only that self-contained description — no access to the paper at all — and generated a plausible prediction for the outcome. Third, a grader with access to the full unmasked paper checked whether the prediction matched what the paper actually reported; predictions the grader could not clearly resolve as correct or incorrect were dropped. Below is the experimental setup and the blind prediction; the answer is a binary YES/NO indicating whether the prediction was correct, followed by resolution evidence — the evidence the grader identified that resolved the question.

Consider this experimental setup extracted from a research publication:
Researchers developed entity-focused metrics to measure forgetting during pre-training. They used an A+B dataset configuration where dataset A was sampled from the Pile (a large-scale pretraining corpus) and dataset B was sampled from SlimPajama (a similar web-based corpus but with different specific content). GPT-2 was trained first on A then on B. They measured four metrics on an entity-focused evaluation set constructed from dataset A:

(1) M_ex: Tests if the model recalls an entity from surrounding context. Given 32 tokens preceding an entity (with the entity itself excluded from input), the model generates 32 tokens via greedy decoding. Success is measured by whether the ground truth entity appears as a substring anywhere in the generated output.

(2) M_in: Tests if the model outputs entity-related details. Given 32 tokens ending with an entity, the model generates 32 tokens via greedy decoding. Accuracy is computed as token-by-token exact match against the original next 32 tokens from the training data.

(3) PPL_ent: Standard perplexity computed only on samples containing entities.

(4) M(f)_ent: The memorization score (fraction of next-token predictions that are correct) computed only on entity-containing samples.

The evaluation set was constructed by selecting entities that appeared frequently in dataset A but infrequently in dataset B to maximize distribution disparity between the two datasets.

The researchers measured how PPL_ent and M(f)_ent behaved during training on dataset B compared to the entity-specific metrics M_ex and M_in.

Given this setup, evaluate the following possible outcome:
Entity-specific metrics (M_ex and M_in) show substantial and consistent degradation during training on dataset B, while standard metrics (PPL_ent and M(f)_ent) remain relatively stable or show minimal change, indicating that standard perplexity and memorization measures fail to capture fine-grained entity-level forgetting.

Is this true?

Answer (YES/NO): NO